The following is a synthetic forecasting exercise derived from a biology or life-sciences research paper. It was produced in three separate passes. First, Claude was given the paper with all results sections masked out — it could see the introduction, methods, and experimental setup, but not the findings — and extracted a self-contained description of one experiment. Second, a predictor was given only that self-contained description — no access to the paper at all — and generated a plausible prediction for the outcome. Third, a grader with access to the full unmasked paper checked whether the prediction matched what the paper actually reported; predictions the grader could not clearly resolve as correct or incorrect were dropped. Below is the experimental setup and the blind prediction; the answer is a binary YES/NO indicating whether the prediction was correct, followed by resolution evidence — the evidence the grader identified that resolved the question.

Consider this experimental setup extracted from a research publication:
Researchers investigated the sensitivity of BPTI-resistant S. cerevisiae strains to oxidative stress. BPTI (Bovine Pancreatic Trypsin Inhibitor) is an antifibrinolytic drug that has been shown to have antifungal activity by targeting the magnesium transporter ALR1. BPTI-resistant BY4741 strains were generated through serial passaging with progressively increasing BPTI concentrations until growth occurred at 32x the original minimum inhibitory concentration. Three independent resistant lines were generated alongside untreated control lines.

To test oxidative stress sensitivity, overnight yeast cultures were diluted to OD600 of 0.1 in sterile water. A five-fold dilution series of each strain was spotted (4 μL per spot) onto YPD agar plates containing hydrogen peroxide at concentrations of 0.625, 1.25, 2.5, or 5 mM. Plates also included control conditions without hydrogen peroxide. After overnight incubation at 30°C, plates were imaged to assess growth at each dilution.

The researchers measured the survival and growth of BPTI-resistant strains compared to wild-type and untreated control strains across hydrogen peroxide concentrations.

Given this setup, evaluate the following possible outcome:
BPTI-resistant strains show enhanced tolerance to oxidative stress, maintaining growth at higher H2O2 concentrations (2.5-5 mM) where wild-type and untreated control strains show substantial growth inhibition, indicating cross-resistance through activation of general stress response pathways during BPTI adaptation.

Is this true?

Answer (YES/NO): NO